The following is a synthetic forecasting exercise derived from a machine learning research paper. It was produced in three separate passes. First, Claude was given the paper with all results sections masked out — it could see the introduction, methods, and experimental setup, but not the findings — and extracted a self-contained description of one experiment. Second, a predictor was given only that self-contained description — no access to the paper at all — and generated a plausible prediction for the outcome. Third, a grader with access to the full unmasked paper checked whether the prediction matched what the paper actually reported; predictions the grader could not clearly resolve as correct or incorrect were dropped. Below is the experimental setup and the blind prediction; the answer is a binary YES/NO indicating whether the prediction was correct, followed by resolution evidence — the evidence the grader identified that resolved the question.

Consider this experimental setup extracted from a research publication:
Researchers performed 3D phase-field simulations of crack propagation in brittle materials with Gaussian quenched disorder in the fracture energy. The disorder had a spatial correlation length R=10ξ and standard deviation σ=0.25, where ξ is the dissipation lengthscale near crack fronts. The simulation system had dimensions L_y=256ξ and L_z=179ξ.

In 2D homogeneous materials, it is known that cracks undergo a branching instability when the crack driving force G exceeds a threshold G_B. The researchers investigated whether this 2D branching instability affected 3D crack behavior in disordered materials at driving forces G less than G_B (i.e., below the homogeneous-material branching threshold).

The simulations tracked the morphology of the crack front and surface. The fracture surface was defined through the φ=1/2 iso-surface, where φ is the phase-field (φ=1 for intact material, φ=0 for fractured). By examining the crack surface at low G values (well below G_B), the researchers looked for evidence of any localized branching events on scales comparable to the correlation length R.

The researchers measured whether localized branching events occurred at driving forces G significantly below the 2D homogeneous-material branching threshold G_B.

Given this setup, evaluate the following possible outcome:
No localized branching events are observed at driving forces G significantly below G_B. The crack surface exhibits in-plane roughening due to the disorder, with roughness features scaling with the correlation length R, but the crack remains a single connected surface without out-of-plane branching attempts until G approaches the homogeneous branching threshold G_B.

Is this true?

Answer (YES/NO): NO